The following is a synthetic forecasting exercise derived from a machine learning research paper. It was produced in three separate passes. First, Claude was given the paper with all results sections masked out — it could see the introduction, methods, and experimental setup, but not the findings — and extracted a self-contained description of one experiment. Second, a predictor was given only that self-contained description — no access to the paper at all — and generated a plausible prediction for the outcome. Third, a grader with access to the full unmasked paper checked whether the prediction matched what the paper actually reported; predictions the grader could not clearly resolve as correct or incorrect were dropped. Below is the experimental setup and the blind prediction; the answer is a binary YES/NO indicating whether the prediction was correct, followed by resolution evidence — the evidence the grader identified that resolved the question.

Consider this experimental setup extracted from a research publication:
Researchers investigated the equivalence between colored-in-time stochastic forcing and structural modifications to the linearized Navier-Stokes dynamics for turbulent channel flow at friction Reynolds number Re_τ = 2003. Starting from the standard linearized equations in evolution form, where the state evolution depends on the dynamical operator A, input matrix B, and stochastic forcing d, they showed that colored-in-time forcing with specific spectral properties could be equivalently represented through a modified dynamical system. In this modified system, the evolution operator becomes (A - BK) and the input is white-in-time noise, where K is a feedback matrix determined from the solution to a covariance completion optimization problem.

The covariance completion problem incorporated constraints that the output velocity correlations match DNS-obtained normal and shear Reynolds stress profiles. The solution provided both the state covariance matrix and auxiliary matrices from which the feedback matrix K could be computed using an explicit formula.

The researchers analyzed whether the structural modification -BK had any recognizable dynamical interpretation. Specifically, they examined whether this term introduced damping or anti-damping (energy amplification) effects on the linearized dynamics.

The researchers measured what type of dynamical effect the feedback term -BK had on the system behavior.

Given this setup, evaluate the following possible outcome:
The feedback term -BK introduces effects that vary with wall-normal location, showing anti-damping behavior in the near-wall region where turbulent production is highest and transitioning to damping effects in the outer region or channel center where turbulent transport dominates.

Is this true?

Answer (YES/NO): NO